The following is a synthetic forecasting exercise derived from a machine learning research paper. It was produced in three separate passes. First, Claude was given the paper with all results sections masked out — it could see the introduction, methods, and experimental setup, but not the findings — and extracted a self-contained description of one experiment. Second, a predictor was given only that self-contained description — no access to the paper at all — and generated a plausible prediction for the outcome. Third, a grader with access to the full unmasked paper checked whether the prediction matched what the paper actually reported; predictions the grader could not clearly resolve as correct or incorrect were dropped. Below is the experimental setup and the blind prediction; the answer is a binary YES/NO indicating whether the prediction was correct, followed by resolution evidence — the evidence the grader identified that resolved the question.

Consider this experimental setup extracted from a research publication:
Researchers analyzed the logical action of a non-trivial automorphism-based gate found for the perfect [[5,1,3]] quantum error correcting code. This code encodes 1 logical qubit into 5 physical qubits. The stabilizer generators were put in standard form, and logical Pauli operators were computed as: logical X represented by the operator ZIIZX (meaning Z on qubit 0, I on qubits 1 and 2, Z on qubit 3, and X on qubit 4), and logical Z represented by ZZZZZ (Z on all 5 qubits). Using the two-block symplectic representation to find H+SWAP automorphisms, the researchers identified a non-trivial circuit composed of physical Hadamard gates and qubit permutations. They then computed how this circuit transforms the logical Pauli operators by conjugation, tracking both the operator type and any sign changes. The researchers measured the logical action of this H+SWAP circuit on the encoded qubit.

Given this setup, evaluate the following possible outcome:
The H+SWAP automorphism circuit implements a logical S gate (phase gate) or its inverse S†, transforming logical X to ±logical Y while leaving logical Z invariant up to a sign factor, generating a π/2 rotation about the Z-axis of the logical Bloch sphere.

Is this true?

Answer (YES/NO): NO